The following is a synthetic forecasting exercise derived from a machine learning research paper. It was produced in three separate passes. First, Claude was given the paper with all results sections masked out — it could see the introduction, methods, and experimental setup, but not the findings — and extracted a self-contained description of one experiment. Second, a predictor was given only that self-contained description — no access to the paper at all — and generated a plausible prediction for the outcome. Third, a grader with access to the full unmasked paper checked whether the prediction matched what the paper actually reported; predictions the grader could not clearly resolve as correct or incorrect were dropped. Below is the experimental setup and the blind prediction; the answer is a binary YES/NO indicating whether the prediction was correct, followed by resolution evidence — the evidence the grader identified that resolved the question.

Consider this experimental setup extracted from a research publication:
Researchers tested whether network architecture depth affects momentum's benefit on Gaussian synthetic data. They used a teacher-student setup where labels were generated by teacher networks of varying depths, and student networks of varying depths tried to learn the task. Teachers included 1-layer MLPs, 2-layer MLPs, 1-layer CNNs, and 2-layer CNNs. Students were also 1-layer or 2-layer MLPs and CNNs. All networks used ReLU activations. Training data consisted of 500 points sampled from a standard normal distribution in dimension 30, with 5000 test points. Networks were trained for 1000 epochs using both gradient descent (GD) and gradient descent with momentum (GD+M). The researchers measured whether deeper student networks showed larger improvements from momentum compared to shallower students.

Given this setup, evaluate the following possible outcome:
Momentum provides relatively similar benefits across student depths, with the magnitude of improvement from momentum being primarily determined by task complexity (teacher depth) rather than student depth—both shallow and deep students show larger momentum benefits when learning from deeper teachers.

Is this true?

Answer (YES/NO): NO